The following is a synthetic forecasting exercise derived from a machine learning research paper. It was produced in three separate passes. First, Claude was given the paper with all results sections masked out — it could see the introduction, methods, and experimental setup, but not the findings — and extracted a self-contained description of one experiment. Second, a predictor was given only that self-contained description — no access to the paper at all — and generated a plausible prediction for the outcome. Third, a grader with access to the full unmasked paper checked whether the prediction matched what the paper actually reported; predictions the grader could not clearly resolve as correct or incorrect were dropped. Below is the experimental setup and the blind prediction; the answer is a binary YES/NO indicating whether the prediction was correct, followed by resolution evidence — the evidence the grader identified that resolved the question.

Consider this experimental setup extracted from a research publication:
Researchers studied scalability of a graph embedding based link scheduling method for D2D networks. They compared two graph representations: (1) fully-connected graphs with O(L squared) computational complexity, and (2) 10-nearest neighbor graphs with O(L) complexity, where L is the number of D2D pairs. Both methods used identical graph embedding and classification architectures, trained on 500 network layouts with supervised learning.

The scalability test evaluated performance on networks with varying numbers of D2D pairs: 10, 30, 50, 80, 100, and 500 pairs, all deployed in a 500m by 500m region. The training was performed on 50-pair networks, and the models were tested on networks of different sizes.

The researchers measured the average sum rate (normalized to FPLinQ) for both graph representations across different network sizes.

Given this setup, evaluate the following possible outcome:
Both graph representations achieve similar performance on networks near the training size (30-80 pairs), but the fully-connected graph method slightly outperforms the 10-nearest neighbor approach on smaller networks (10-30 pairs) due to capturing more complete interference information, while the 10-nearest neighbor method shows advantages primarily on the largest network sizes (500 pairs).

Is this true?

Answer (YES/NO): NO